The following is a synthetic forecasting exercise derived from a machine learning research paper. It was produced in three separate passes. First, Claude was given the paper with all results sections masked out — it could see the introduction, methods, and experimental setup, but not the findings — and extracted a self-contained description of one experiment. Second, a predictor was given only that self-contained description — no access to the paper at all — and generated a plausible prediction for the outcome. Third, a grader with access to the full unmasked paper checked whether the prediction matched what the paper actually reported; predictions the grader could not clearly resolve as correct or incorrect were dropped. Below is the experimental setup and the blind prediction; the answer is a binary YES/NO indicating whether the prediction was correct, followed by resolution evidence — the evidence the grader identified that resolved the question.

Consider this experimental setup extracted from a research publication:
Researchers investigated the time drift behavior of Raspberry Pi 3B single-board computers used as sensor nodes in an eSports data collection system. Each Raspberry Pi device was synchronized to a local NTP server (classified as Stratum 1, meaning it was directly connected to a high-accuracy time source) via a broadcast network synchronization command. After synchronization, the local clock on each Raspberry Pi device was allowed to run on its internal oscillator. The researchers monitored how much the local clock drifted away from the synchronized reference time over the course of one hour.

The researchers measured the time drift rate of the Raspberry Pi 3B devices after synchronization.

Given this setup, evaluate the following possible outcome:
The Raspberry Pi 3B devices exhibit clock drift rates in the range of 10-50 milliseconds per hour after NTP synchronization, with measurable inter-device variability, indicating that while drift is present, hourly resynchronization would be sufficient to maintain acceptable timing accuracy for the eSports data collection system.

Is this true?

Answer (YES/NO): NO